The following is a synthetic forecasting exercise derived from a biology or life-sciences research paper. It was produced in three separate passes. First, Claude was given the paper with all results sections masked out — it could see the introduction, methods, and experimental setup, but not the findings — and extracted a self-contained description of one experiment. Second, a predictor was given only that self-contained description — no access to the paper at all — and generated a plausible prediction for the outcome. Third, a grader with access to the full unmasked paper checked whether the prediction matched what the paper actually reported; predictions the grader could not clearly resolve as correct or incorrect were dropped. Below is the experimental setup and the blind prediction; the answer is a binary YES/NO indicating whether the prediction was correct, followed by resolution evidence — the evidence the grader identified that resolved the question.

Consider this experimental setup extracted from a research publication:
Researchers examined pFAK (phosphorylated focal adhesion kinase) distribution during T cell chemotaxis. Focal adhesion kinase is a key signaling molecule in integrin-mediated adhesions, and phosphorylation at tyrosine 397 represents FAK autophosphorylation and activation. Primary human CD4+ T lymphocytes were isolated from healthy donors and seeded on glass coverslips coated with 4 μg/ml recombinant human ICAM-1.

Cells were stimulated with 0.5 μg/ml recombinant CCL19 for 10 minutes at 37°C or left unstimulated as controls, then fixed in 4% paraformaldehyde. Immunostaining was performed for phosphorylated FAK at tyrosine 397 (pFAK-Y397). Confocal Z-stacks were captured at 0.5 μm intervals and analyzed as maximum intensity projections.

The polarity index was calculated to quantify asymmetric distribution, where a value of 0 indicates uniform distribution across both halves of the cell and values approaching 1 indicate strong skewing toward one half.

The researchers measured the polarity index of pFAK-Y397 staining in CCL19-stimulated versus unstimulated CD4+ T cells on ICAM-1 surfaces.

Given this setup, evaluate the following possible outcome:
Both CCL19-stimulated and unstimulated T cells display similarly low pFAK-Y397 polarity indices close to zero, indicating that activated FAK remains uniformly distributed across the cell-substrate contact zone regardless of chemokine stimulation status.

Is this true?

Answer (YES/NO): NO